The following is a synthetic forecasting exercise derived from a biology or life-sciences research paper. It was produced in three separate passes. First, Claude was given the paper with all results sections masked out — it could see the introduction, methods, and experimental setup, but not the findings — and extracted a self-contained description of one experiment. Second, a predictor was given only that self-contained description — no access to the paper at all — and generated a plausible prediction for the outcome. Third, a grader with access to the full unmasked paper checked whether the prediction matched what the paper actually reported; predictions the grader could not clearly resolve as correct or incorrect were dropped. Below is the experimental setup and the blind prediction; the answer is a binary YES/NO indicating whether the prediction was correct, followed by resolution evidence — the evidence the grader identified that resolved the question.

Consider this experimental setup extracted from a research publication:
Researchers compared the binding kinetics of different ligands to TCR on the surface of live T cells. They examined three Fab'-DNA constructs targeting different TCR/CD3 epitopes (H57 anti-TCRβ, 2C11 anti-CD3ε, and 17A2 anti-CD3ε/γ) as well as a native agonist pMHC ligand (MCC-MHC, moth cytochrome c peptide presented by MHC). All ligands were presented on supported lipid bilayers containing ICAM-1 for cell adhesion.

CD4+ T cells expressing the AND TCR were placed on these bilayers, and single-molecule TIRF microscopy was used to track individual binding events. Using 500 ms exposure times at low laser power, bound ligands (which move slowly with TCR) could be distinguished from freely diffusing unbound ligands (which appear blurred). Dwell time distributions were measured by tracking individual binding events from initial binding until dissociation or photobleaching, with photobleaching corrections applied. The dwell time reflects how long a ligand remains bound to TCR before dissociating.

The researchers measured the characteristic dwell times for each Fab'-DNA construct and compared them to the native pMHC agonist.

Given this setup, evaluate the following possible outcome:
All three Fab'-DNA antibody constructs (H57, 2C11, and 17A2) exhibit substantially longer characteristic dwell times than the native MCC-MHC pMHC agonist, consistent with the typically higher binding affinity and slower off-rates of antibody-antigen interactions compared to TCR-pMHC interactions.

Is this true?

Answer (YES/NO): YES